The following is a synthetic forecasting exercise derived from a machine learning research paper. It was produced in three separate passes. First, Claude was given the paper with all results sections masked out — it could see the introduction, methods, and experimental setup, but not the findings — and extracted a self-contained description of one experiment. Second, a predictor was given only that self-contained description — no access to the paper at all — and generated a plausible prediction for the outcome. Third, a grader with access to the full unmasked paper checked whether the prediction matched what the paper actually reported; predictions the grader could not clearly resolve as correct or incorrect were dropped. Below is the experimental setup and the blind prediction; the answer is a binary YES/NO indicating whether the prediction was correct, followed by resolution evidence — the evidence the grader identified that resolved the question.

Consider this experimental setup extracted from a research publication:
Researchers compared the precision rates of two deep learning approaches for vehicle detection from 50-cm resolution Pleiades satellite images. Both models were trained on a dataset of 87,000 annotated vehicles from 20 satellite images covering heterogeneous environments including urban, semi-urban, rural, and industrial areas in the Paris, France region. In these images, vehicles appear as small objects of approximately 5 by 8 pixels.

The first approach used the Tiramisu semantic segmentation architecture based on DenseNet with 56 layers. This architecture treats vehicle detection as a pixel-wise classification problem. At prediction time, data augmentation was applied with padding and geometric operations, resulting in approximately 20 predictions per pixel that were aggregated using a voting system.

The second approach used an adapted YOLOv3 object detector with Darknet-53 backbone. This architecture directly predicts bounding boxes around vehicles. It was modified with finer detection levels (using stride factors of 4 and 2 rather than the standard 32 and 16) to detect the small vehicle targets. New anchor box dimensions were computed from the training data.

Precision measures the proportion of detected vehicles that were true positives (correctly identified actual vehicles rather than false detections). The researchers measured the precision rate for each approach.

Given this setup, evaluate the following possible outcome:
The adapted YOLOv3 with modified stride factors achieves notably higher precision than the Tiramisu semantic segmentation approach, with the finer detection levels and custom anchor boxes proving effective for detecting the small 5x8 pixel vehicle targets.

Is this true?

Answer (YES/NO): NO